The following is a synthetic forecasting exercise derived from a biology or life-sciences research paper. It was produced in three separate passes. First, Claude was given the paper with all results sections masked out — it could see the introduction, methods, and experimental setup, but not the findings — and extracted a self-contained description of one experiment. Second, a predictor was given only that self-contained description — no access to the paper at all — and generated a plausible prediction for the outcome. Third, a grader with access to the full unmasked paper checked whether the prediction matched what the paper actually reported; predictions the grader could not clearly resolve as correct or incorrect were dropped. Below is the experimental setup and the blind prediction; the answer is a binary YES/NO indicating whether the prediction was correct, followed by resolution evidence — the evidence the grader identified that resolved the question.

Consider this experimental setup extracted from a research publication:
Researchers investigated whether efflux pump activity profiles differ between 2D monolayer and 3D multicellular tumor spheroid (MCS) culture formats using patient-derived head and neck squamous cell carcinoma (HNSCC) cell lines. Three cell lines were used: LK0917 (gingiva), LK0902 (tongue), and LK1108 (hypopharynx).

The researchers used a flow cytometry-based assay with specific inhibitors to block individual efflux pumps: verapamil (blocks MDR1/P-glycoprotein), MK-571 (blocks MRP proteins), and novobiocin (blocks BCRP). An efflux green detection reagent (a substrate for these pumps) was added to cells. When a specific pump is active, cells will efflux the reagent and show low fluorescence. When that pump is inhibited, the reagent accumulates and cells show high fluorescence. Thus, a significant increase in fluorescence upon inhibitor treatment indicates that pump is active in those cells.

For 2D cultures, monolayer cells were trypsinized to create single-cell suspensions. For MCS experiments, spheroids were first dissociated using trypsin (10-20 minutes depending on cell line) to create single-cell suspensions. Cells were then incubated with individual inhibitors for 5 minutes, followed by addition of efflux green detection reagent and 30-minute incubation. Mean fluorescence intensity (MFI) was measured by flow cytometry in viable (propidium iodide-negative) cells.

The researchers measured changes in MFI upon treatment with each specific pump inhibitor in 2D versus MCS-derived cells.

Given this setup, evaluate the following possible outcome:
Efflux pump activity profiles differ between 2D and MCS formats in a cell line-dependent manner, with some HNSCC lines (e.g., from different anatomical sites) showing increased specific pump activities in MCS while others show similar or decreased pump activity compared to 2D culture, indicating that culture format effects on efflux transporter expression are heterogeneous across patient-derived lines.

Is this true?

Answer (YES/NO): NO